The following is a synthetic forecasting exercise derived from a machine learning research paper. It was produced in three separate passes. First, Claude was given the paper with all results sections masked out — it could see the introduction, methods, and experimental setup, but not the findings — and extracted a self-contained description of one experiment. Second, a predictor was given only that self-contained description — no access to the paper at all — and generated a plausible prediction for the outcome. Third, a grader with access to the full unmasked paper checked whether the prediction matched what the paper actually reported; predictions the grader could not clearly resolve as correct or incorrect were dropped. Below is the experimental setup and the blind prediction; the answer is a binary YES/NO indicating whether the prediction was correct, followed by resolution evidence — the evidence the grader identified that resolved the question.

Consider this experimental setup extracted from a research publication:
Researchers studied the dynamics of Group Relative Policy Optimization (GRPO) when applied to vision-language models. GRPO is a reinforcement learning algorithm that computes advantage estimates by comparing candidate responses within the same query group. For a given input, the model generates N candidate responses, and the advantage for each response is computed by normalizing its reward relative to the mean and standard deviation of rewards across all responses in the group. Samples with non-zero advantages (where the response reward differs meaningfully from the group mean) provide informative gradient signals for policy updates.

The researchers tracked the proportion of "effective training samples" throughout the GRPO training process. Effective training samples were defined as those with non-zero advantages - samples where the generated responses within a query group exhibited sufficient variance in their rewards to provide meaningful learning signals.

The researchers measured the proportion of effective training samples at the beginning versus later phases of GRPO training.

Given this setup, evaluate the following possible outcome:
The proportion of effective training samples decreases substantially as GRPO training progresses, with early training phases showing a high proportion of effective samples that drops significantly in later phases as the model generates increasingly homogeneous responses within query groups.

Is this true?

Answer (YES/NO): YES